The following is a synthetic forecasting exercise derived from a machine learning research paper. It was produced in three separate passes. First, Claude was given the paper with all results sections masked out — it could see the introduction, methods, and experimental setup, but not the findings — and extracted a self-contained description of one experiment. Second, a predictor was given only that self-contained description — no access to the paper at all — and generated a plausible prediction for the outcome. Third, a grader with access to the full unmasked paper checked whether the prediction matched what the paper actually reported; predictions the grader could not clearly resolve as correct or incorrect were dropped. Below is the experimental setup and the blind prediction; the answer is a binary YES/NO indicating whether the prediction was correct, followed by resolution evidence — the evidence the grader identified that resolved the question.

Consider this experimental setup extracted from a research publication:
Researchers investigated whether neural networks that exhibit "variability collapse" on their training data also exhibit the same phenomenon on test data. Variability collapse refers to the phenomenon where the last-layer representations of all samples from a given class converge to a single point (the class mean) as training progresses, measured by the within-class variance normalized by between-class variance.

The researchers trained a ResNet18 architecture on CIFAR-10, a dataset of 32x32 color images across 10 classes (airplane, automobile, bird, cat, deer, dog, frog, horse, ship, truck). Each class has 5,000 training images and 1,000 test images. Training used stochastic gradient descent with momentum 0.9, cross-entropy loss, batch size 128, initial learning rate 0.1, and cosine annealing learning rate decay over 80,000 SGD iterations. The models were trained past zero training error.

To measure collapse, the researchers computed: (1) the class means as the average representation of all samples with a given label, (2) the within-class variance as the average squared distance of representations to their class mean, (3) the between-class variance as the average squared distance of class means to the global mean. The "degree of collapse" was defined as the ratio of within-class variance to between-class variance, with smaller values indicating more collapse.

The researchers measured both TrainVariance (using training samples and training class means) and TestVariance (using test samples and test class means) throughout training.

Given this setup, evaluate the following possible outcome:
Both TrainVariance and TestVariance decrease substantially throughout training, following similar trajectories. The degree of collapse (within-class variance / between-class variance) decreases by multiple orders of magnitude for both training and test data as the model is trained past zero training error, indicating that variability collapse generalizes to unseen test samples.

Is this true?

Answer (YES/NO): NO